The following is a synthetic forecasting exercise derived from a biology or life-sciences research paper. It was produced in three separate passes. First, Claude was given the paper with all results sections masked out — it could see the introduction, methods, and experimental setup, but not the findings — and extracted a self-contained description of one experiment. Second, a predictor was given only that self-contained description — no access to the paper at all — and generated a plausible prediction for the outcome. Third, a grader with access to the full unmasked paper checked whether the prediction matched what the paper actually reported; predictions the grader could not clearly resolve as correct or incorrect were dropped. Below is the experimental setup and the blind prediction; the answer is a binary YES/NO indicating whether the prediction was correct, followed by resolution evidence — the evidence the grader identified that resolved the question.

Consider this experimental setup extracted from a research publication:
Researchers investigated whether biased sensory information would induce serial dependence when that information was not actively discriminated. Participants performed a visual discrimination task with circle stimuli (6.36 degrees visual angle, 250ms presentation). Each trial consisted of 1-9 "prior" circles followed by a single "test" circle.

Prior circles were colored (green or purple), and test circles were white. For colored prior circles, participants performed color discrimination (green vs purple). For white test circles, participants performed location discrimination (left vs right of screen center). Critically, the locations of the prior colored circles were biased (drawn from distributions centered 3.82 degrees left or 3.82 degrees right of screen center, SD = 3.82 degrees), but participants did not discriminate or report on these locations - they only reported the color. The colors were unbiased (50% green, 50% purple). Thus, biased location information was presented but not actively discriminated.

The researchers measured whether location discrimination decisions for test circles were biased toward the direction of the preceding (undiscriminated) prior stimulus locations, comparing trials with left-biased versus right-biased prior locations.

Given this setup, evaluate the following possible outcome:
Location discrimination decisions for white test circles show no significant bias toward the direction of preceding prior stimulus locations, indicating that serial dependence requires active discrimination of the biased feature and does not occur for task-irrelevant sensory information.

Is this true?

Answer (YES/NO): YES